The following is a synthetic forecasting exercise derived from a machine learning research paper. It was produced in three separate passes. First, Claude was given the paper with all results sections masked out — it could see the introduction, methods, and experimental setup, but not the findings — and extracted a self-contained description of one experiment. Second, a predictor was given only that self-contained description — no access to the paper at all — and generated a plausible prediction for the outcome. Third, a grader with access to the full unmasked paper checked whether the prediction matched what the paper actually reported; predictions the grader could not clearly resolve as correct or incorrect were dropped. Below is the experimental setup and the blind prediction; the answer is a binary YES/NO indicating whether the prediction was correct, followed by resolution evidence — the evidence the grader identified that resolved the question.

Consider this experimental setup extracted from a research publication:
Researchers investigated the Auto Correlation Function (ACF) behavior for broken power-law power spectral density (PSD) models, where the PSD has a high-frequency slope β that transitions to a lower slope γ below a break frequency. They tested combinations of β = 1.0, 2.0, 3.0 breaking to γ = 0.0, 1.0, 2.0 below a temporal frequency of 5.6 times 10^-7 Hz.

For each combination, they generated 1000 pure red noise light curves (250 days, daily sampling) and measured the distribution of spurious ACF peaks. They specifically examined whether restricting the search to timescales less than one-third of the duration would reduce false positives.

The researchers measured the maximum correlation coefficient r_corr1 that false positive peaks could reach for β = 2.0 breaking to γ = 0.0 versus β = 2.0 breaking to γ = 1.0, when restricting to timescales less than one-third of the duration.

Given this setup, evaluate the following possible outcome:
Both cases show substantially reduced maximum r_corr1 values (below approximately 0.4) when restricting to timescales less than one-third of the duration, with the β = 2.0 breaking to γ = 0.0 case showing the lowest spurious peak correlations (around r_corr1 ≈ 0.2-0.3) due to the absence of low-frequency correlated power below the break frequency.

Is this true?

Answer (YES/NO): NO